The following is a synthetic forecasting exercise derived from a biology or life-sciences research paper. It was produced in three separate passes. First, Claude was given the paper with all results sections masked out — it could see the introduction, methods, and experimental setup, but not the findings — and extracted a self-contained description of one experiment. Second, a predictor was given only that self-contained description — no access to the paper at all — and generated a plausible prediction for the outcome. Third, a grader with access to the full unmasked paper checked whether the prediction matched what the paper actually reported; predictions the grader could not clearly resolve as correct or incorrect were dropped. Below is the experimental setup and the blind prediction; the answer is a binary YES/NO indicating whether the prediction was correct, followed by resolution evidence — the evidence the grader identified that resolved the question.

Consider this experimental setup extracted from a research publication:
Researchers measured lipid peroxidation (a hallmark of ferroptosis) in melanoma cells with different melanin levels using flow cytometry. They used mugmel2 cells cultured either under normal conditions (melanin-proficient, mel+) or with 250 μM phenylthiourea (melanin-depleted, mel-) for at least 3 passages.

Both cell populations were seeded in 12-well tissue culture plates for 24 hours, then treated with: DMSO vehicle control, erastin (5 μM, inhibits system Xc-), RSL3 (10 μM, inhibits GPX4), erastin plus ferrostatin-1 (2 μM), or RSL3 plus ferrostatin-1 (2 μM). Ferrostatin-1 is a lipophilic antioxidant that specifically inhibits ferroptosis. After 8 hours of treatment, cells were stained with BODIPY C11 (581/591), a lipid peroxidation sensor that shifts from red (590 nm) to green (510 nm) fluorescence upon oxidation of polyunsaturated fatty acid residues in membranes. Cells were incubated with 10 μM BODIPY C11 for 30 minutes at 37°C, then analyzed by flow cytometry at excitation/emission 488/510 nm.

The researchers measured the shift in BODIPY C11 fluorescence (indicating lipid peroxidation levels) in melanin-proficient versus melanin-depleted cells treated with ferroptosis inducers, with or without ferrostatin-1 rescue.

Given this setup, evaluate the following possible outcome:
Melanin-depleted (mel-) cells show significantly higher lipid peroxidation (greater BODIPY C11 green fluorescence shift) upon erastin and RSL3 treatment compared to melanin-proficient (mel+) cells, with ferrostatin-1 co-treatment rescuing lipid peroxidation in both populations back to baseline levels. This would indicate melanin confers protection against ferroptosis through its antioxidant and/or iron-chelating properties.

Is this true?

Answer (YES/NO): NO